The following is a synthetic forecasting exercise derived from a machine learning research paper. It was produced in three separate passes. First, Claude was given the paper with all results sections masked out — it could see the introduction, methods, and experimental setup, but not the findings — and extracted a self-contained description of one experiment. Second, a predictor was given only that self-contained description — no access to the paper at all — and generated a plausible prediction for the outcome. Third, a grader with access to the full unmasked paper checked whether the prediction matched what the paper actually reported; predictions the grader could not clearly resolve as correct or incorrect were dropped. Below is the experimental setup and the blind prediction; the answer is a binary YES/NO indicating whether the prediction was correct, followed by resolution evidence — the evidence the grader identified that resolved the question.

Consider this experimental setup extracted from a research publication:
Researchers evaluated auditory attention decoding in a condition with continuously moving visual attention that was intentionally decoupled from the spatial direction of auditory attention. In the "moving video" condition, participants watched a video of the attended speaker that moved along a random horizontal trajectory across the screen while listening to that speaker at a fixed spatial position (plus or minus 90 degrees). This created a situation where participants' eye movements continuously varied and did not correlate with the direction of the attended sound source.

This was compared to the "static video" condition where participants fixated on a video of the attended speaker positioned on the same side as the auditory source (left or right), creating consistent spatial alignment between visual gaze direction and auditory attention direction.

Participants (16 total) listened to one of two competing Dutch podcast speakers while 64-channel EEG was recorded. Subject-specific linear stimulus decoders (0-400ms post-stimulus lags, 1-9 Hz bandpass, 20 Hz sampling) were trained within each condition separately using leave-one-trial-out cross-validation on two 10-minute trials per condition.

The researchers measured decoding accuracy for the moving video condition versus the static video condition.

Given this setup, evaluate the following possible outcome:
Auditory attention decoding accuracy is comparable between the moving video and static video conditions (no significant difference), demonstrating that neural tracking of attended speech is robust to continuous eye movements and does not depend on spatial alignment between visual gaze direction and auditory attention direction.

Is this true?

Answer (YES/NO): NO